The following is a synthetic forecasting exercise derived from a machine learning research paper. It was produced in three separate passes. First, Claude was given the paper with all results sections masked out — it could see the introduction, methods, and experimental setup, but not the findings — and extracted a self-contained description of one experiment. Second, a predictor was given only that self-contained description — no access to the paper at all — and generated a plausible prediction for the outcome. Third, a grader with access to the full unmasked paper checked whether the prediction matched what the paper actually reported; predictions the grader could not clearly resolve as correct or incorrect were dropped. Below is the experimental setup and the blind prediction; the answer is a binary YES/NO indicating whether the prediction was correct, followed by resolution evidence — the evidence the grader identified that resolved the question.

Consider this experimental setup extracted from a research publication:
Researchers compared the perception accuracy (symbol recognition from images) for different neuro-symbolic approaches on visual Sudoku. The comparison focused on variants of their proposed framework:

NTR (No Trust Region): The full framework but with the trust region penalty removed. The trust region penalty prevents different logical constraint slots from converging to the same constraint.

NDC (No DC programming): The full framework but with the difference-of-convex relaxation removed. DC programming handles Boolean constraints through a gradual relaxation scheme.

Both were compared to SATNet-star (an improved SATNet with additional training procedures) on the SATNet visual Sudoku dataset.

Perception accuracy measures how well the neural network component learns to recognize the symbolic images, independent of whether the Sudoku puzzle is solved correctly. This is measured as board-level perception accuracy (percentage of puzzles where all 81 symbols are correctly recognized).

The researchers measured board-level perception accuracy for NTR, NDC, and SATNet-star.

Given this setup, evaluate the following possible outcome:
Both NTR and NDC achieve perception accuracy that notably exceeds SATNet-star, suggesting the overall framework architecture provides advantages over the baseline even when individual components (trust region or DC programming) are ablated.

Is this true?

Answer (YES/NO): YES